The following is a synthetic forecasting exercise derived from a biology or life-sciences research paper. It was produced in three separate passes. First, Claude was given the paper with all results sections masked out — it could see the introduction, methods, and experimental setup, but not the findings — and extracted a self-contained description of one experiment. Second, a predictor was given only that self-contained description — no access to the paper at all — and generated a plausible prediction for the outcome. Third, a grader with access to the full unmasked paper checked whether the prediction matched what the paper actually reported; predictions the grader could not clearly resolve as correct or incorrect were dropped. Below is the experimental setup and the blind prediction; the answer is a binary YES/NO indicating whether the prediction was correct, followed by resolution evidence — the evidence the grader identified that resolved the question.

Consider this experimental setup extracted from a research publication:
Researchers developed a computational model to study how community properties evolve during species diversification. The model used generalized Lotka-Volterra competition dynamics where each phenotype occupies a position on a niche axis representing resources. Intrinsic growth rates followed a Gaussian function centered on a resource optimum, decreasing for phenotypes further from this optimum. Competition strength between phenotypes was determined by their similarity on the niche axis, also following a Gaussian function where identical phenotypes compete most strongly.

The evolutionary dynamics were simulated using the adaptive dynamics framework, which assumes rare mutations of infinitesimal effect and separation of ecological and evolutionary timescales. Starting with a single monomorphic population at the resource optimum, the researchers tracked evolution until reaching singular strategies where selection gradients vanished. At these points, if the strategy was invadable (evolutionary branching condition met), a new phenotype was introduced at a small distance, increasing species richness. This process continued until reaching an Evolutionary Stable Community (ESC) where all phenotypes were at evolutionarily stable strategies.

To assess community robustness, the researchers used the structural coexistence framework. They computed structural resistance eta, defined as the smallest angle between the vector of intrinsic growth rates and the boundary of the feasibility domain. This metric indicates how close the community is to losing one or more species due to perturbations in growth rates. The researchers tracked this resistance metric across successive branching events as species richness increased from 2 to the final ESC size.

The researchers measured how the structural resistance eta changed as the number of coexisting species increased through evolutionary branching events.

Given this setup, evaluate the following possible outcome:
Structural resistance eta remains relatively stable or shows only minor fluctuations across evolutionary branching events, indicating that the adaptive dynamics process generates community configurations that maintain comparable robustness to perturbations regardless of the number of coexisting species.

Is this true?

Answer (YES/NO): NO